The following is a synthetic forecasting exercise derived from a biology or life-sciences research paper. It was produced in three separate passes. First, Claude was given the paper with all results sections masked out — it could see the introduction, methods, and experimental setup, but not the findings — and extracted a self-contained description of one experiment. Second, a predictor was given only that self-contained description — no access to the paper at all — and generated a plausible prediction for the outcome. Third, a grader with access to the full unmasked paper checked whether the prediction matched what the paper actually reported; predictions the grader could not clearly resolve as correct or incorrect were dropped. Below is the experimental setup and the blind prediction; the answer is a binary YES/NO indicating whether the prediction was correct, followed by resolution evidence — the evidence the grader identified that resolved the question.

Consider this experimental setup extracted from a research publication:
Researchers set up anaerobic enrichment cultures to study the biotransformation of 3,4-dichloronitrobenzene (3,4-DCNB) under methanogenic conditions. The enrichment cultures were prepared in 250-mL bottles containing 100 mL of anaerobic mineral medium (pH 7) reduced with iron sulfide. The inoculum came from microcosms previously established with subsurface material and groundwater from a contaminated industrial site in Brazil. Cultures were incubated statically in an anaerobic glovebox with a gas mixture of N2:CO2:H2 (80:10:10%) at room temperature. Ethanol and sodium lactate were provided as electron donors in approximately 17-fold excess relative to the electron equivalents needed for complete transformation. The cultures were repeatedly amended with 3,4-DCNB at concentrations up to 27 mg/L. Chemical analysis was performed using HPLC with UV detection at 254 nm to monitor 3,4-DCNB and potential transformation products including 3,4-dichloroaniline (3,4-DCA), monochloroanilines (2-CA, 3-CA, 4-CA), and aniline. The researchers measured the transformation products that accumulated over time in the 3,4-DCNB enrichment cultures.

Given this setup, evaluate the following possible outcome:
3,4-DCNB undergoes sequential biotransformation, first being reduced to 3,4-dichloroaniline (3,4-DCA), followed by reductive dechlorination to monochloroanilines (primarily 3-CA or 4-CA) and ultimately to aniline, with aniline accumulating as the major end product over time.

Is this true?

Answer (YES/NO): NO